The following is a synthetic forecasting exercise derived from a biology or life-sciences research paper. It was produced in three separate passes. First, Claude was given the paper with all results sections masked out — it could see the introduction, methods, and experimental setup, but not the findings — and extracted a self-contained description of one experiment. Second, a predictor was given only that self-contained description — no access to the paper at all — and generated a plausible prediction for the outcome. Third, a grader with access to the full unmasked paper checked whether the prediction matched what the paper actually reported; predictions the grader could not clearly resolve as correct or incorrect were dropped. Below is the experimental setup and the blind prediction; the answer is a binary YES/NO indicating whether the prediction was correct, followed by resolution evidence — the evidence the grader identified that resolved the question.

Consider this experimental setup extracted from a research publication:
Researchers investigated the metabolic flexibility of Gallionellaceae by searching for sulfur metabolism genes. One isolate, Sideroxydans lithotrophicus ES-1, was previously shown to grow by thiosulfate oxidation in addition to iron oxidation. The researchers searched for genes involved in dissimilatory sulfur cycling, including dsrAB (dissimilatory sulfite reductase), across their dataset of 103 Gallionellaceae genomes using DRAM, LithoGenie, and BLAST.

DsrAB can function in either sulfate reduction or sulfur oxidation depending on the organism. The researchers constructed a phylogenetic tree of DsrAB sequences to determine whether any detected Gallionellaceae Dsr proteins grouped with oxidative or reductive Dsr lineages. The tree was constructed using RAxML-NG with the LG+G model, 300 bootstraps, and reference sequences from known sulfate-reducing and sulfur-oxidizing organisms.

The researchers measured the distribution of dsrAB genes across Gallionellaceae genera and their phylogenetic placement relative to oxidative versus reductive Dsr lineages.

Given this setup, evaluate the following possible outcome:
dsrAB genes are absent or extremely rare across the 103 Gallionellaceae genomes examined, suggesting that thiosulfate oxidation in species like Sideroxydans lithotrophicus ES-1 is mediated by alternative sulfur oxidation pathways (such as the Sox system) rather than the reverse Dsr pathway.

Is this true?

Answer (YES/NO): NO